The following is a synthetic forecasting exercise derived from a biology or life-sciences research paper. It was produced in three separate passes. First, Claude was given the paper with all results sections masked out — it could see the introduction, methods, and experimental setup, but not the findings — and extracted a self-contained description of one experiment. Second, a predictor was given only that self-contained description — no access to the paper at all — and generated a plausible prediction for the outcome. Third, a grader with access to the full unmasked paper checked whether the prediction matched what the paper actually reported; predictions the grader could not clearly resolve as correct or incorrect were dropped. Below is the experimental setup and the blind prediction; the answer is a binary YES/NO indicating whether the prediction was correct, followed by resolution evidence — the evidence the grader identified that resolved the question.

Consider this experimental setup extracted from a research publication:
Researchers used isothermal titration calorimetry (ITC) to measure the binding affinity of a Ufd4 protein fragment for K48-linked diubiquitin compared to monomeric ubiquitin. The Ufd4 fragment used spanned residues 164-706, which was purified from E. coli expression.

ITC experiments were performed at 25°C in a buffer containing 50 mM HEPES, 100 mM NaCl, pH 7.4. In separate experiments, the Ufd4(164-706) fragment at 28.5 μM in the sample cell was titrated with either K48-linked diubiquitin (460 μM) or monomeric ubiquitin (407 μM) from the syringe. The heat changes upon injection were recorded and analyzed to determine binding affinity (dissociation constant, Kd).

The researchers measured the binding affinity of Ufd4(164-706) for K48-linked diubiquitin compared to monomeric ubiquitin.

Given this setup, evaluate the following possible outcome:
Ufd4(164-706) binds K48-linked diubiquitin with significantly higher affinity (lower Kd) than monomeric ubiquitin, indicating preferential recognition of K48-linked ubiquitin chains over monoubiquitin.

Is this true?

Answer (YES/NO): YES